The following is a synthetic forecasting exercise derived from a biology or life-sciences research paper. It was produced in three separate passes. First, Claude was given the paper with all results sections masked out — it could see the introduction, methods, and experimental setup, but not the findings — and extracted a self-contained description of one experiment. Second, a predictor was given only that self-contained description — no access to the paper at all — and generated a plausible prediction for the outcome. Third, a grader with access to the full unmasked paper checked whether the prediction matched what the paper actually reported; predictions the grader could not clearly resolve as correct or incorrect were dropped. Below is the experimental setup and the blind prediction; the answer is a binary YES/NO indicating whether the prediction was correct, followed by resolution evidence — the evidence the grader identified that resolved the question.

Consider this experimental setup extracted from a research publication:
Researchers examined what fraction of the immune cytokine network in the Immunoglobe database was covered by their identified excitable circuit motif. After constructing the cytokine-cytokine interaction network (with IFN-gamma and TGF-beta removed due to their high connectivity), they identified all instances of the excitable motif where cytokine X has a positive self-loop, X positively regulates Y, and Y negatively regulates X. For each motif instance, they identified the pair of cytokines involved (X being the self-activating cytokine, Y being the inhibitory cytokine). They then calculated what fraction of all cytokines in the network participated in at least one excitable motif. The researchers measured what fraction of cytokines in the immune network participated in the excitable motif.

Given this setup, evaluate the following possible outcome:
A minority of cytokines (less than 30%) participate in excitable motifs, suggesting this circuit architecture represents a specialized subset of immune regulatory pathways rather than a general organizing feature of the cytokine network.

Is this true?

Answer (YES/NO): NO